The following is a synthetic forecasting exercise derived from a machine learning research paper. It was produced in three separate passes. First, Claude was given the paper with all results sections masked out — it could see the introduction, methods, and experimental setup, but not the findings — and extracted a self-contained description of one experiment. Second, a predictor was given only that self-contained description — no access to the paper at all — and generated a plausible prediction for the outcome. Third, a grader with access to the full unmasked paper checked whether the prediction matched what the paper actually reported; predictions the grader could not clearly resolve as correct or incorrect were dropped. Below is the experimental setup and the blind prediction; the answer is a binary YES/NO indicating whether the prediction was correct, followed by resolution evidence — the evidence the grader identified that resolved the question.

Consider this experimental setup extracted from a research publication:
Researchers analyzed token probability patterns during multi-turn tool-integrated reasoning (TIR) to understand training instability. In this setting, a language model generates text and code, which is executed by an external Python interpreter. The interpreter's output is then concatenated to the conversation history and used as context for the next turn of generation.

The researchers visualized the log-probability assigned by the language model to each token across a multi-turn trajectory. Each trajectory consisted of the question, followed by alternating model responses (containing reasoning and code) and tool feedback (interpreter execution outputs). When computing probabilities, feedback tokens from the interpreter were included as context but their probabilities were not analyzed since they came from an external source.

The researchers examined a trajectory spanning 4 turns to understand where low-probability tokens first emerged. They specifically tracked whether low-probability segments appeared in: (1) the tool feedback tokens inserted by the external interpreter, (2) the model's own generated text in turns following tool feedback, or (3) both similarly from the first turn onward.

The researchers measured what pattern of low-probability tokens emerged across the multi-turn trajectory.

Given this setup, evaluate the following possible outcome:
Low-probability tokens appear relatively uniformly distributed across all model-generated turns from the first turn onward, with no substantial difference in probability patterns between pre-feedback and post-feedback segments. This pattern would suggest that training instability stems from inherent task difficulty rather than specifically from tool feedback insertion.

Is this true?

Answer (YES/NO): NO